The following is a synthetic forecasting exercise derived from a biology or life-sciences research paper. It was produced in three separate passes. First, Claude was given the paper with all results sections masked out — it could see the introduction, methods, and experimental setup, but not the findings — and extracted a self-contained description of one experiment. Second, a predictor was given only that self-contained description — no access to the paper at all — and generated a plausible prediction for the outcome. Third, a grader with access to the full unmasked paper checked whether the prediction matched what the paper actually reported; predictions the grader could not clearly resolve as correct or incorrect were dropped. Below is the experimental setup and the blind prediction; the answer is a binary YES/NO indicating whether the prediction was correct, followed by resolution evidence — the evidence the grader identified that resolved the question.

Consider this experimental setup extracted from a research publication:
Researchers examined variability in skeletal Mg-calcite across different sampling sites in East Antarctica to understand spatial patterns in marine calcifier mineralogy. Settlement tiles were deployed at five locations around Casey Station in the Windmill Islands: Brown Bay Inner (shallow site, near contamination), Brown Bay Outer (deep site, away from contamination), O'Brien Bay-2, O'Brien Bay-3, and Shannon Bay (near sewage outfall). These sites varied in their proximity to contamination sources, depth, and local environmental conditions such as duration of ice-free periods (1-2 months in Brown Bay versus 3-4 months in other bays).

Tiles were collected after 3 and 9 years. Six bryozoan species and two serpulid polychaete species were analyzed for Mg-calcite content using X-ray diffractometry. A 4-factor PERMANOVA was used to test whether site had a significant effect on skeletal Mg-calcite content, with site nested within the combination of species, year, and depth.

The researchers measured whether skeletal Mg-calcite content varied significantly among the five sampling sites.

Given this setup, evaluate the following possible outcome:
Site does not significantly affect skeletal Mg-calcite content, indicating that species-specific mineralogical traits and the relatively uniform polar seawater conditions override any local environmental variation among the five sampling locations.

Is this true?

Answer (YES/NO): NO